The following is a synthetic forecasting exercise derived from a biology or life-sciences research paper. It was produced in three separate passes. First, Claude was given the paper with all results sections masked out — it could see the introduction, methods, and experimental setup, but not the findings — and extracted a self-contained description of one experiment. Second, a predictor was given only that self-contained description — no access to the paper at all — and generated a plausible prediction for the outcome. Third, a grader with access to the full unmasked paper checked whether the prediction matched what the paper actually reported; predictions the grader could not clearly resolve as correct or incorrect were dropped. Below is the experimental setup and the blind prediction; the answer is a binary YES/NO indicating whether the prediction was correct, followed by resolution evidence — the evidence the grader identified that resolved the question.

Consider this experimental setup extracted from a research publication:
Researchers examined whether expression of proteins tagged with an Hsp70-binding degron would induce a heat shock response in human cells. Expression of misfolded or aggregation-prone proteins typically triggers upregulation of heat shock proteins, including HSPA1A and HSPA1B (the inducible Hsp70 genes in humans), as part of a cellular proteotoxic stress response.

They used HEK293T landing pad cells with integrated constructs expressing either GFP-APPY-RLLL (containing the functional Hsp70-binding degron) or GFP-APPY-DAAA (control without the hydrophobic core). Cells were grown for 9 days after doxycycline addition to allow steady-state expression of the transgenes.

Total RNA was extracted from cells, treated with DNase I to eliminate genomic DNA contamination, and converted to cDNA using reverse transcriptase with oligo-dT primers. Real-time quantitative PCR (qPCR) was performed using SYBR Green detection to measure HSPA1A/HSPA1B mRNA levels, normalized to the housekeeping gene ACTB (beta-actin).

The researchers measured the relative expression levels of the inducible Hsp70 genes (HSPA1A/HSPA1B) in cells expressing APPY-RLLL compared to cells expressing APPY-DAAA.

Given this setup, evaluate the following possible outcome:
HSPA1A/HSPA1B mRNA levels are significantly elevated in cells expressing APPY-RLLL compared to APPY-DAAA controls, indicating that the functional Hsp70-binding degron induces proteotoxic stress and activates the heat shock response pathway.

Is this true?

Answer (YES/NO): YES